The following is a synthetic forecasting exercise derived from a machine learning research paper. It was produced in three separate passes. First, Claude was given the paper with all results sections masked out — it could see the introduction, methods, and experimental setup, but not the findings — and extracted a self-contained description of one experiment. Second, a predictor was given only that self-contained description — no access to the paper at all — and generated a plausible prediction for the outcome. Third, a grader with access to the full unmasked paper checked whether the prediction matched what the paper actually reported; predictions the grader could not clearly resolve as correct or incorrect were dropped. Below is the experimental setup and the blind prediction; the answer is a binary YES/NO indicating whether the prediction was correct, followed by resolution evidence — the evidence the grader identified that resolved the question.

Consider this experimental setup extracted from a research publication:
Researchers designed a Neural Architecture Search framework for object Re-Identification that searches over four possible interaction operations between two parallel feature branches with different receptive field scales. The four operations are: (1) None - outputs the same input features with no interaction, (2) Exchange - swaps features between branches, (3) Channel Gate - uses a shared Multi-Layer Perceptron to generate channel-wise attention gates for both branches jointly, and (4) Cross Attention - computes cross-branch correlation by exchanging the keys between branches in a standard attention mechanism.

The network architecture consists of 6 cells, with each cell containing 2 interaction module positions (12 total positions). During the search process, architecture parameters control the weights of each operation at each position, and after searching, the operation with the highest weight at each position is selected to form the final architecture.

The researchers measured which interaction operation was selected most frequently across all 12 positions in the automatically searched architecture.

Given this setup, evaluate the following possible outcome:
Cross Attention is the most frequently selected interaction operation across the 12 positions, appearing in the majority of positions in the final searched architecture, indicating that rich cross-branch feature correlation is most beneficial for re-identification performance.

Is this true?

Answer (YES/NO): NO